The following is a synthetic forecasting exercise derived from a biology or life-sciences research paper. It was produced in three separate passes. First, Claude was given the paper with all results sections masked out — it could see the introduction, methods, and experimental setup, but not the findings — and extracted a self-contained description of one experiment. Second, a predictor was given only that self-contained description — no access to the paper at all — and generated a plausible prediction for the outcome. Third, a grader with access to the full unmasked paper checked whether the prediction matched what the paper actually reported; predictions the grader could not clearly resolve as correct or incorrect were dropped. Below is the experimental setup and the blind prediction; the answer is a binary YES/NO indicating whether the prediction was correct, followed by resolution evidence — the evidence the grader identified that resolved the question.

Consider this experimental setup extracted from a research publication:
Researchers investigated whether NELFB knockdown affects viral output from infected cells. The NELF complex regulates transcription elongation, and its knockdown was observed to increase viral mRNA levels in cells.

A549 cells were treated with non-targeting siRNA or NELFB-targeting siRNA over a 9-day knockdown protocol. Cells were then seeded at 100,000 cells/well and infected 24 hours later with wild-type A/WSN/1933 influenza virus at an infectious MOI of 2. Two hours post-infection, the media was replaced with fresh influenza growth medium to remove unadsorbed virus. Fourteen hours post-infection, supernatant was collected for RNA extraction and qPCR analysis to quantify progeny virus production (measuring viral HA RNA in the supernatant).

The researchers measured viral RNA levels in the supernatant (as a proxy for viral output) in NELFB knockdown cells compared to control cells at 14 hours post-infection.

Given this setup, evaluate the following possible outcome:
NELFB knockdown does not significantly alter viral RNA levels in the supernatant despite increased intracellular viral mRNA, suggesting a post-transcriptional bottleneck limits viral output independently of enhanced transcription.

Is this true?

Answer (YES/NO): NO